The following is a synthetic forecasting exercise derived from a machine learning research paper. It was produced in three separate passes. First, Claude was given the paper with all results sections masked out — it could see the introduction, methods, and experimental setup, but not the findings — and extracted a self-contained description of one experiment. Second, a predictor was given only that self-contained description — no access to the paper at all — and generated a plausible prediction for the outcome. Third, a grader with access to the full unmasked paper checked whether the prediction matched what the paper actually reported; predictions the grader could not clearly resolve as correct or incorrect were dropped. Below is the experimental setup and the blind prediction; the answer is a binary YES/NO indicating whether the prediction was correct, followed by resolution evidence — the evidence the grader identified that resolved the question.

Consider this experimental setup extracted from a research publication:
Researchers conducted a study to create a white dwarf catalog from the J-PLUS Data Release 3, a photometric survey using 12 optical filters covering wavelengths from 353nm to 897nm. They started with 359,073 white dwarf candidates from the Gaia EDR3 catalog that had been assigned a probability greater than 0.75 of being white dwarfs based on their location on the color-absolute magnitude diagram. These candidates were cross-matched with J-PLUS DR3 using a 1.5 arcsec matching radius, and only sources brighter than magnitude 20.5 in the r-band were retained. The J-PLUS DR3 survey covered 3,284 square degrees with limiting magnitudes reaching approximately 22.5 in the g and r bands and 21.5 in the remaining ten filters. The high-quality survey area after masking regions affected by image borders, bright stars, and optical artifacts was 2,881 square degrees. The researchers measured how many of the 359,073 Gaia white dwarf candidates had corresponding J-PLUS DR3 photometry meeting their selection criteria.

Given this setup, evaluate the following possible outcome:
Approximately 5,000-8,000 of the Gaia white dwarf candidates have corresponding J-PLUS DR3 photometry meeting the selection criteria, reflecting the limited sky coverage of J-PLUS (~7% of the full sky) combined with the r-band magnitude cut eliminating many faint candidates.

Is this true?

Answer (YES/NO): NO